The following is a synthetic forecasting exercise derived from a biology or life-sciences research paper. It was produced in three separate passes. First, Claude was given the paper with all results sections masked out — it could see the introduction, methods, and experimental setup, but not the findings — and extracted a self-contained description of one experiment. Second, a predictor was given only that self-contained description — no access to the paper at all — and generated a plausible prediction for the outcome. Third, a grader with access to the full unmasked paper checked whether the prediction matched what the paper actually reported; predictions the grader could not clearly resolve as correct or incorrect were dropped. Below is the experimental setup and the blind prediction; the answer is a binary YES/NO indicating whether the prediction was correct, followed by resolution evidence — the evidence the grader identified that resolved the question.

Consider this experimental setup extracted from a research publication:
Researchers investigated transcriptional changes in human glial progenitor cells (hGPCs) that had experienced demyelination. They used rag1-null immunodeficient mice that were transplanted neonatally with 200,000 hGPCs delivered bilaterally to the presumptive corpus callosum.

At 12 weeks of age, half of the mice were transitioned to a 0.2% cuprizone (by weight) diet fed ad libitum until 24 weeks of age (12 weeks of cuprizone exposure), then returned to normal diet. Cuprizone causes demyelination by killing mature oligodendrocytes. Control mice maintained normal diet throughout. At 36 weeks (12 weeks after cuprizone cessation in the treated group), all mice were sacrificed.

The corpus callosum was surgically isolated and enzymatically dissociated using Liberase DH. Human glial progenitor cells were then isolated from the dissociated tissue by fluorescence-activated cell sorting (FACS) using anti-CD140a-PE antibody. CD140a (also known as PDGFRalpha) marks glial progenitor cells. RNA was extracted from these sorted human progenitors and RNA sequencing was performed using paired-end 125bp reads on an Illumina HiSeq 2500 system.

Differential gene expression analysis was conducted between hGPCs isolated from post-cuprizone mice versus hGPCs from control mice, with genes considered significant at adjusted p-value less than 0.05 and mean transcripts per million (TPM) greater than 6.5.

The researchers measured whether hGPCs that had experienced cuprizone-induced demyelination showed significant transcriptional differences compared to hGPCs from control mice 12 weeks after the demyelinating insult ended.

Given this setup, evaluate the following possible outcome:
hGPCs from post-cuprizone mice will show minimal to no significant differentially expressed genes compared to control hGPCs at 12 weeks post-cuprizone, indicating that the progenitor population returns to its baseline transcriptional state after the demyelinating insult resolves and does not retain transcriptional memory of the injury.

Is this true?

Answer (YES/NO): NO